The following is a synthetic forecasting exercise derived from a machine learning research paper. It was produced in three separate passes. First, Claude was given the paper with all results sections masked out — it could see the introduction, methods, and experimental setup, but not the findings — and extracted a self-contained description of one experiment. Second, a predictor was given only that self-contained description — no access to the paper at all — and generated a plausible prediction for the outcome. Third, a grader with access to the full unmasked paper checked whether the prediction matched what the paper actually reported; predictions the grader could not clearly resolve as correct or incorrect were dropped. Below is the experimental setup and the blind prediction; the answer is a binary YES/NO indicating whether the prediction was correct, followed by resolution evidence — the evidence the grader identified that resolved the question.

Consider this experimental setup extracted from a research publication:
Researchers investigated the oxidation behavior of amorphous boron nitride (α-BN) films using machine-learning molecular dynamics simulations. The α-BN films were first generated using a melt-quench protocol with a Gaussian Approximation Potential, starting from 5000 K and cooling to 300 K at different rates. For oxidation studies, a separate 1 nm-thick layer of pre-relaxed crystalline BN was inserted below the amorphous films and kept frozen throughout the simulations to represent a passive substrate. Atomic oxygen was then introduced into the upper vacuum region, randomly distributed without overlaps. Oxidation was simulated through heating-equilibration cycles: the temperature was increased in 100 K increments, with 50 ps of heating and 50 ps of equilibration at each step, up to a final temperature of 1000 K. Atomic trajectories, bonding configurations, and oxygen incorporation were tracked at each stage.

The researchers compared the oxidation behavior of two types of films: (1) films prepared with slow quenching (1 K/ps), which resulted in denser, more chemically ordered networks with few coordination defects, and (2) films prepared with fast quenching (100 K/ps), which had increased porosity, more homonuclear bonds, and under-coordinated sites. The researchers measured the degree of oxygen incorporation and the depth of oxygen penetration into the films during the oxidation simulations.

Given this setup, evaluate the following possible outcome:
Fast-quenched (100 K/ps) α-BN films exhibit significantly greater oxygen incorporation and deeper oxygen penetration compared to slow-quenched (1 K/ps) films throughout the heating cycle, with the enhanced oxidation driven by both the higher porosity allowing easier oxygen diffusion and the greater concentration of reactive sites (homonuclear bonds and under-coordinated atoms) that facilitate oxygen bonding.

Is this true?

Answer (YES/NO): YES